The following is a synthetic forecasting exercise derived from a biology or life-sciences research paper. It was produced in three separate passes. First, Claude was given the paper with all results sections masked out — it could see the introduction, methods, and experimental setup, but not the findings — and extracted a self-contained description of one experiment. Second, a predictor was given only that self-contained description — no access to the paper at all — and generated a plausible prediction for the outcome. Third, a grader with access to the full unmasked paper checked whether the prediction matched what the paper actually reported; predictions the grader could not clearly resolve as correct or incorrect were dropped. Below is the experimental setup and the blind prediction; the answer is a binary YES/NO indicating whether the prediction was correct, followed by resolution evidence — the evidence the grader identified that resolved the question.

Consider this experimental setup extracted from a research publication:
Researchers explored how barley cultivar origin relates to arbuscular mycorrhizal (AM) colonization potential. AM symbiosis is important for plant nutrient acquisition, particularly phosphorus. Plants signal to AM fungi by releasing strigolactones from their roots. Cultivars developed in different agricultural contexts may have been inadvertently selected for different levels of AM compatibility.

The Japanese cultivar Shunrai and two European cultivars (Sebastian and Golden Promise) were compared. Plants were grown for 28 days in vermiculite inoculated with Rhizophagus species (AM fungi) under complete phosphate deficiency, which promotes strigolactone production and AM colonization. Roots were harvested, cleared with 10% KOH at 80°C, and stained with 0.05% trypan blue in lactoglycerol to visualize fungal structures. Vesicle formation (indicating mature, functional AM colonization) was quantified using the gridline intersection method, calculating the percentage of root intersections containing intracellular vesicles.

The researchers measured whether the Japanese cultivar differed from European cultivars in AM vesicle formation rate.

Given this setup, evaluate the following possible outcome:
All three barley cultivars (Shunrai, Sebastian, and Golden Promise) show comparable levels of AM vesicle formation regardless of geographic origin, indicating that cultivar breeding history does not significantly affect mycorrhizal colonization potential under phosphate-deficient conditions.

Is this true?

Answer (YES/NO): NO